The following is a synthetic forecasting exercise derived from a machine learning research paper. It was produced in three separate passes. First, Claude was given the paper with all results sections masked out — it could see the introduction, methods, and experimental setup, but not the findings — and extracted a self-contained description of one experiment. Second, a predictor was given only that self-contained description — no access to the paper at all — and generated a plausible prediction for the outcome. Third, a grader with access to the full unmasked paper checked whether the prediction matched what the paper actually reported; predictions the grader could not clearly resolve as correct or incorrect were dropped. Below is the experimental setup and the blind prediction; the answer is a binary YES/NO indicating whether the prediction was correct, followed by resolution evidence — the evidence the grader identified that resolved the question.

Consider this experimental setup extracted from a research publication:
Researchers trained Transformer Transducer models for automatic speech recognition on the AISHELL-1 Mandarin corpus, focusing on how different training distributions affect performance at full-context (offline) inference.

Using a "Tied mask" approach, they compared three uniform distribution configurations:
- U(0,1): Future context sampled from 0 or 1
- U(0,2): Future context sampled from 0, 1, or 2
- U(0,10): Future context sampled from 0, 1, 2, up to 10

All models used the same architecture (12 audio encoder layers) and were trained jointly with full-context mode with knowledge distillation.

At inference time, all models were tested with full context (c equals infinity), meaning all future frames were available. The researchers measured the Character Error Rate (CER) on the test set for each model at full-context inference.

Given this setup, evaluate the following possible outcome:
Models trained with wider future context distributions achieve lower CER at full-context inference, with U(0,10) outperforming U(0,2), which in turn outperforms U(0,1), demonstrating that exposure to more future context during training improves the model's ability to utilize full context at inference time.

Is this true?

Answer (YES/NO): YES